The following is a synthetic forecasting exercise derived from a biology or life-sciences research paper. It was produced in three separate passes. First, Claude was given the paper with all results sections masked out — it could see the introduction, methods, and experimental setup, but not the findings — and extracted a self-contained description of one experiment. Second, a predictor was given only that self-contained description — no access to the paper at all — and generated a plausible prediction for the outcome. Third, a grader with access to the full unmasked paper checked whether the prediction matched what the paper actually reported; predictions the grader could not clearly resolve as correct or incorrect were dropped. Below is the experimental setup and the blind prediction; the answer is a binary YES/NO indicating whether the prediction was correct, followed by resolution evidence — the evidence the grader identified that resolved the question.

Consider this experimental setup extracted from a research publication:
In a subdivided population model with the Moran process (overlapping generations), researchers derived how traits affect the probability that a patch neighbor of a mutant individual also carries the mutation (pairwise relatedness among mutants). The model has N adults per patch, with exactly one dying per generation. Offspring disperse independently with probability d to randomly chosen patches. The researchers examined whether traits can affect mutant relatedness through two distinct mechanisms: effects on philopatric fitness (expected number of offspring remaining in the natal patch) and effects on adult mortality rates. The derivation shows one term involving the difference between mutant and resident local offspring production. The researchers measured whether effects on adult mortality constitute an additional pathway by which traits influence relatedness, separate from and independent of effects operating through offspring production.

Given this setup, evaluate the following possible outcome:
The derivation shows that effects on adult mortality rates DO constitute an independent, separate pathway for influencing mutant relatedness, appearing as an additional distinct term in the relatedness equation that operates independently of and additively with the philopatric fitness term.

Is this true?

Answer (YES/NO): YES